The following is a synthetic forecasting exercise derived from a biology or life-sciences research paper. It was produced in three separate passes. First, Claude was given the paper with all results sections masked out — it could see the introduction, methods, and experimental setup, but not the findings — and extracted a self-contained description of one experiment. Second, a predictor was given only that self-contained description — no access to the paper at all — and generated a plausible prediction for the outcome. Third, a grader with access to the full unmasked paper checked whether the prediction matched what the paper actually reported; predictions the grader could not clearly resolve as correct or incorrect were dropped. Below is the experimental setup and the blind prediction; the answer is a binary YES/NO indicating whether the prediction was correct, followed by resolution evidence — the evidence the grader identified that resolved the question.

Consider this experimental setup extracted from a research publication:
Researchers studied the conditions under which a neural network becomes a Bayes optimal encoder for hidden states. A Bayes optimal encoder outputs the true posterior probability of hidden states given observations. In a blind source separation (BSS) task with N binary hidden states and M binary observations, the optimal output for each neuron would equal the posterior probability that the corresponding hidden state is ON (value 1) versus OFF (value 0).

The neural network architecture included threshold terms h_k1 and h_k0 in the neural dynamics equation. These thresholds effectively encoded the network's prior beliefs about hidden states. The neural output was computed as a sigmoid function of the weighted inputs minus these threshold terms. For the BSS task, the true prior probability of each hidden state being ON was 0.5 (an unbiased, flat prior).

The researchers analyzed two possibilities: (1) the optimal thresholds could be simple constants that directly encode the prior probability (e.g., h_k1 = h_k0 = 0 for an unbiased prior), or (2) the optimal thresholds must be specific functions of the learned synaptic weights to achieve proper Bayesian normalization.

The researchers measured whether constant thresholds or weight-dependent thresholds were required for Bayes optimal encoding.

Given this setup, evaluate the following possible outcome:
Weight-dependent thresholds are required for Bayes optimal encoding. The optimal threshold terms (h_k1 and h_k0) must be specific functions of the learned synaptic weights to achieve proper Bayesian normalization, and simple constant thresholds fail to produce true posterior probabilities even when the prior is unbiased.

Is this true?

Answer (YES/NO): YES